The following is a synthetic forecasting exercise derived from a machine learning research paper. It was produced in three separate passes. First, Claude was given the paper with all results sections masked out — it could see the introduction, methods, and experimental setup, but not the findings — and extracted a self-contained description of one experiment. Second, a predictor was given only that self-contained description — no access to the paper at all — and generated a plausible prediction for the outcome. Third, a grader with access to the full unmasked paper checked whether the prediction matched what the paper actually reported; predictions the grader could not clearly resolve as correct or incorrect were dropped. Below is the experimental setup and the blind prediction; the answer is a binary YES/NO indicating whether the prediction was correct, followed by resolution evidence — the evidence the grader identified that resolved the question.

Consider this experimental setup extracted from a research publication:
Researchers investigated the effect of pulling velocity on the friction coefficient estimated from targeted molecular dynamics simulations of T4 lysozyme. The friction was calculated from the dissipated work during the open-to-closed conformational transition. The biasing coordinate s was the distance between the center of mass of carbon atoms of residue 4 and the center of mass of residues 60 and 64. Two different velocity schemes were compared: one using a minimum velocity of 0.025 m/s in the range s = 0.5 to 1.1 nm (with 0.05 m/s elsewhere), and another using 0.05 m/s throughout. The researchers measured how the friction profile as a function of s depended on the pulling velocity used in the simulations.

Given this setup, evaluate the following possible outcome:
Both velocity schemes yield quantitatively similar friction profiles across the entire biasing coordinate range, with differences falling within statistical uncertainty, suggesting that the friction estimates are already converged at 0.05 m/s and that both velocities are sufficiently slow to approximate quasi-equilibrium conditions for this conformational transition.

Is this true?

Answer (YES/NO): NO